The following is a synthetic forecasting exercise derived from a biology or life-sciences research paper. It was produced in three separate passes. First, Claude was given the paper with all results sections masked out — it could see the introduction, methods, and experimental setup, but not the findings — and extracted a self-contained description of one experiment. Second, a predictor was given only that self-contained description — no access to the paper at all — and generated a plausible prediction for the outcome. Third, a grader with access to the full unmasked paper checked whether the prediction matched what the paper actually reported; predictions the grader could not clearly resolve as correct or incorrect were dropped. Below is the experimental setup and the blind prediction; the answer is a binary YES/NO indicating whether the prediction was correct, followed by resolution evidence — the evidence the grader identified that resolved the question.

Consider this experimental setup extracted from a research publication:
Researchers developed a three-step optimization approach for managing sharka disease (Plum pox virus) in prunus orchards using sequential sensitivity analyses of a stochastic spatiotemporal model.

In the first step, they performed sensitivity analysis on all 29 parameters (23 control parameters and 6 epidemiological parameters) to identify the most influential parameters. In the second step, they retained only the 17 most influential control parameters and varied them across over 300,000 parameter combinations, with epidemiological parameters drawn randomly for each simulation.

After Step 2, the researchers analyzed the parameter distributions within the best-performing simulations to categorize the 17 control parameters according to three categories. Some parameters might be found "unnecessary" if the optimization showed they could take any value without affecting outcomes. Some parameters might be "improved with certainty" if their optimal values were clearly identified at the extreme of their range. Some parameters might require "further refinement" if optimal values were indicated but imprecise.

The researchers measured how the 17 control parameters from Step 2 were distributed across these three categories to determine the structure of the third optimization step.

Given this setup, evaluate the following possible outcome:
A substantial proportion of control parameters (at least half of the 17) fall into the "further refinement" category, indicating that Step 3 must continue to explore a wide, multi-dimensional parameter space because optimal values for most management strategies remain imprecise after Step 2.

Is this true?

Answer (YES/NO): YES